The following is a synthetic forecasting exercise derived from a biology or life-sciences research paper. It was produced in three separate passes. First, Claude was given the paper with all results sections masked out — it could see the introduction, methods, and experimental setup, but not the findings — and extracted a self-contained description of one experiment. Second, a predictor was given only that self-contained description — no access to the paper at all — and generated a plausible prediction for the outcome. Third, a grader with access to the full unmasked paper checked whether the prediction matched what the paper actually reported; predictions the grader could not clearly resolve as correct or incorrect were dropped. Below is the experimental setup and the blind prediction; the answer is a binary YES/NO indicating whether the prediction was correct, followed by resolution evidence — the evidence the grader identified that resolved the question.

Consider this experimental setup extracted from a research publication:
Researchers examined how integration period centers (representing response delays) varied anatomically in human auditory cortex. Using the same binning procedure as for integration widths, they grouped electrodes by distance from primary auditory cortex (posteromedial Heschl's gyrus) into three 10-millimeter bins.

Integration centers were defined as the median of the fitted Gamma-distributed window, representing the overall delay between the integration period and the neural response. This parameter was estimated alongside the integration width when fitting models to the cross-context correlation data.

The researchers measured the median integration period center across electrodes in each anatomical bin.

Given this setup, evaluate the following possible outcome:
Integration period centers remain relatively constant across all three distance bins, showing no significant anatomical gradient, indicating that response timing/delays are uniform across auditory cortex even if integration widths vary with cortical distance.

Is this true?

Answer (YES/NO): NO